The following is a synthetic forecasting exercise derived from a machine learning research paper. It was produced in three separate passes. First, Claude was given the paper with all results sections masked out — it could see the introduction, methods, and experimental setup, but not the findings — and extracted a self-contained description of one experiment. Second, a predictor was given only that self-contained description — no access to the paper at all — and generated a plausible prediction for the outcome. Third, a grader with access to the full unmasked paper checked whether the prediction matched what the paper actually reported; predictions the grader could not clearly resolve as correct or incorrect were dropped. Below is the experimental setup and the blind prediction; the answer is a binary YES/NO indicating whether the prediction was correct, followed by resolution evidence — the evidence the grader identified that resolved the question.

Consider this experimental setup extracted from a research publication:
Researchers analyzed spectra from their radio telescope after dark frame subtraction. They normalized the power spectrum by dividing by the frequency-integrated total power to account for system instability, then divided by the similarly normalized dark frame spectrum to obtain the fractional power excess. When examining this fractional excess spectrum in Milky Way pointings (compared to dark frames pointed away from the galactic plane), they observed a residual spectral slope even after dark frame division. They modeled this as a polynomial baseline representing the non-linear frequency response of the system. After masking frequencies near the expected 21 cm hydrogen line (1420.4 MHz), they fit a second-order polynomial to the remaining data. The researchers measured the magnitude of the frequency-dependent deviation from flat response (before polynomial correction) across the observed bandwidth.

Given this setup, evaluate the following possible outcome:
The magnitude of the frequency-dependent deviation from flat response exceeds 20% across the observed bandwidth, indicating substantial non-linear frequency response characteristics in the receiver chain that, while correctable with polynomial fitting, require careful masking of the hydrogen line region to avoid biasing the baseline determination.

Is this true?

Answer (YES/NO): NO